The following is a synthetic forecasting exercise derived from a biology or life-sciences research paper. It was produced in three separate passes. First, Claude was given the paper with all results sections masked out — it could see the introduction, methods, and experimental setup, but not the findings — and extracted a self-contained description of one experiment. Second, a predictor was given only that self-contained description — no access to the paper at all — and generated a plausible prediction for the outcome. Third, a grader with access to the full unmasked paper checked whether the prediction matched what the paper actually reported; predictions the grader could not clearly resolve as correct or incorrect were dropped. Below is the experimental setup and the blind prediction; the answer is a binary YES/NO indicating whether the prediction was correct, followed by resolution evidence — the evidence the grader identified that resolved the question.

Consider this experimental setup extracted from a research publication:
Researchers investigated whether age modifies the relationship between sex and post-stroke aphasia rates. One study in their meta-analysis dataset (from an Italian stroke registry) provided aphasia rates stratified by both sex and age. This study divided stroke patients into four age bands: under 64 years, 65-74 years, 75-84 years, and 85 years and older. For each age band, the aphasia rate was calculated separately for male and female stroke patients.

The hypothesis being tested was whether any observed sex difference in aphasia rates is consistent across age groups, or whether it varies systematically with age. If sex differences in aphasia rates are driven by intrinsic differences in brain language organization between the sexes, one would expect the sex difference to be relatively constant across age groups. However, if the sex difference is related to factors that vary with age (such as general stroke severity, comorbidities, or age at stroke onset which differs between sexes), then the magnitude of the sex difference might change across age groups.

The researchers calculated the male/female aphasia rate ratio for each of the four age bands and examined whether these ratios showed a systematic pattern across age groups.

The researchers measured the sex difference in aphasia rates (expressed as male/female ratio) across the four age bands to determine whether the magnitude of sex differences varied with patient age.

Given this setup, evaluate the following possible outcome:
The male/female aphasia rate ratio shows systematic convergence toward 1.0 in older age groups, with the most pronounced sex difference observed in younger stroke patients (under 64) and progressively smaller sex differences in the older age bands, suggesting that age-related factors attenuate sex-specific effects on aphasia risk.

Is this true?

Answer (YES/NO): NO